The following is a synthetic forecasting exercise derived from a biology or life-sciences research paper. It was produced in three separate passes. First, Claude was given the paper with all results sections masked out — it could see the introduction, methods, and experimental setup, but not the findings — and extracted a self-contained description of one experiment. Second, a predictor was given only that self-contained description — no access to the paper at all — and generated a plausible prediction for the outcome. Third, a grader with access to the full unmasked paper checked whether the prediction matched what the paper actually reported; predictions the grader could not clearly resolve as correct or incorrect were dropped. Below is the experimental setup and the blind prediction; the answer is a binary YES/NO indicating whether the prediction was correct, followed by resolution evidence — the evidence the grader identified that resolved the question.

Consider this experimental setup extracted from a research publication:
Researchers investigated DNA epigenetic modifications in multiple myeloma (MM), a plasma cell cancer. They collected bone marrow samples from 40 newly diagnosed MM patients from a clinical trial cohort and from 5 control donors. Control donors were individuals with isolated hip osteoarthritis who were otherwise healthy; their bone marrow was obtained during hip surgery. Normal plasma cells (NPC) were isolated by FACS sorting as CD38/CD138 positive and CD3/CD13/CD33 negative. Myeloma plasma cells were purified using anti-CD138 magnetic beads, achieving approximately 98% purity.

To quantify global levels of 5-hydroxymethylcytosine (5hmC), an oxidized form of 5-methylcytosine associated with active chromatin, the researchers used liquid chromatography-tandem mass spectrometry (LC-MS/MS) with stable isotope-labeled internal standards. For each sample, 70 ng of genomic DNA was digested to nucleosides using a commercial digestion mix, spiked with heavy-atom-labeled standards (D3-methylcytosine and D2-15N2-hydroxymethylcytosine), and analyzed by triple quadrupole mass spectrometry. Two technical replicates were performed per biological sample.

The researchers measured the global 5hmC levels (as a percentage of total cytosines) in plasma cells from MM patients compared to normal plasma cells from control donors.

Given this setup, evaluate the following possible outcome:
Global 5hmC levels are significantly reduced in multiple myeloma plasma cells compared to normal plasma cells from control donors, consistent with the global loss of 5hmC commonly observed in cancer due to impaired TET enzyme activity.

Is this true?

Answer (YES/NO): YES